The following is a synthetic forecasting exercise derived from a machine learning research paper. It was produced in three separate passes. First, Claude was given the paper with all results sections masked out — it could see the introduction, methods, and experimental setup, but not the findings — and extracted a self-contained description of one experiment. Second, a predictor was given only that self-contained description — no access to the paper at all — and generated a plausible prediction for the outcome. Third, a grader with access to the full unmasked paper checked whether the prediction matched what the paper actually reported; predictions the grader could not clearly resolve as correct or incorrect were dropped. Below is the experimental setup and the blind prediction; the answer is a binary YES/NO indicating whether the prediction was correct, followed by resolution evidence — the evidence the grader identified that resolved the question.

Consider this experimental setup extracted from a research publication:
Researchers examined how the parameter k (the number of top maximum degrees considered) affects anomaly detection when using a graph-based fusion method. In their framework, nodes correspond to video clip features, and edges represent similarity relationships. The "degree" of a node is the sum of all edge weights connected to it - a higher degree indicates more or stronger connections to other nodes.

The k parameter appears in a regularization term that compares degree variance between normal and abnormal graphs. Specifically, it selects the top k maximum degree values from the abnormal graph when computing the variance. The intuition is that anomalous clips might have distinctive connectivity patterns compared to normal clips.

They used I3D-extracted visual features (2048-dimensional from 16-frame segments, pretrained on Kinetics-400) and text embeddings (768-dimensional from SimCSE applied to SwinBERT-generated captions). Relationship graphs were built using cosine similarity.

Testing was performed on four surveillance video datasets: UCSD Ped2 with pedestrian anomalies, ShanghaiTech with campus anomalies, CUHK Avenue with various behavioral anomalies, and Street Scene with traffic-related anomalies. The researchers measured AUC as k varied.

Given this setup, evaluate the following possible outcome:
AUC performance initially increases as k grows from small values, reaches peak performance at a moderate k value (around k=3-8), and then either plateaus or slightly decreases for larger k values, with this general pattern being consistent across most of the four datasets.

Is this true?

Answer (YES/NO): NO